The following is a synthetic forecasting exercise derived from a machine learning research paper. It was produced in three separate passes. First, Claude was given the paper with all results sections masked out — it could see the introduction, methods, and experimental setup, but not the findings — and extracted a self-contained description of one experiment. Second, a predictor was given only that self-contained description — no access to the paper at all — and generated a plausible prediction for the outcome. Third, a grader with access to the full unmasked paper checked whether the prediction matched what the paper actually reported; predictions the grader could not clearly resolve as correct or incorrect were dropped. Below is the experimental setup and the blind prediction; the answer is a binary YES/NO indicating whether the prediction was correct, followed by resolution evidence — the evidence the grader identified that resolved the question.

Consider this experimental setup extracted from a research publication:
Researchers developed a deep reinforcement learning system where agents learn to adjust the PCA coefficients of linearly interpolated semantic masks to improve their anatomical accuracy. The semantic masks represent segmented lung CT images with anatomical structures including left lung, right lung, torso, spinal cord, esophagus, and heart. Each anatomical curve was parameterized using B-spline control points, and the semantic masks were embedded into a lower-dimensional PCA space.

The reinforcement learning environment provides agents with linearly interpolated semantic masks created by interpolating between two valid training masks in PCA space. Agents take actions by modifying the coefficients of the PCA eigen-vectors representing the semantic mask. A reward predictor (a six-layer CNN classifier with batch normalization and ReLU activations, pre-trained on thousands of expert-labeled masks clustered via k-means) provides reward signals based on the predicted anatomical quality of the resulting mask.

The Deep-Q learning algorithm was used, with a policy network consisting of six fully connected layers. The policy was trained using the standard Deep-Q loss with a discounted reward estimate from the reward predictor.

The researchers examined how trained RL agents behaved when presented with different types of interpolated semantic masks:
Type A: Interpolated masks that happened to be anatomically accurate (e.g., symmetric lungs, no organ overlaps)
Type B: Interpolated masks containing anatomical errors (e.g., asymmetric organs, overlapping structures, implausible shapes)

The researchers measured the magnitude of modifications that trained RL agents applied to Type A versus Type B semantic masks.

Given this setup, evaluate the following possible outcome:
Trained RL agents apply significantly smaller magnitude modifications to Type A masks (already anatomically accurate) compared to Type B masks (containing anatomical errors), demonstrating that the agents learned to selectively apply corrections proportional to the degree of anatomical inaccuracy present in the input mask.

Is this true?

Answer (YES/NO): YES